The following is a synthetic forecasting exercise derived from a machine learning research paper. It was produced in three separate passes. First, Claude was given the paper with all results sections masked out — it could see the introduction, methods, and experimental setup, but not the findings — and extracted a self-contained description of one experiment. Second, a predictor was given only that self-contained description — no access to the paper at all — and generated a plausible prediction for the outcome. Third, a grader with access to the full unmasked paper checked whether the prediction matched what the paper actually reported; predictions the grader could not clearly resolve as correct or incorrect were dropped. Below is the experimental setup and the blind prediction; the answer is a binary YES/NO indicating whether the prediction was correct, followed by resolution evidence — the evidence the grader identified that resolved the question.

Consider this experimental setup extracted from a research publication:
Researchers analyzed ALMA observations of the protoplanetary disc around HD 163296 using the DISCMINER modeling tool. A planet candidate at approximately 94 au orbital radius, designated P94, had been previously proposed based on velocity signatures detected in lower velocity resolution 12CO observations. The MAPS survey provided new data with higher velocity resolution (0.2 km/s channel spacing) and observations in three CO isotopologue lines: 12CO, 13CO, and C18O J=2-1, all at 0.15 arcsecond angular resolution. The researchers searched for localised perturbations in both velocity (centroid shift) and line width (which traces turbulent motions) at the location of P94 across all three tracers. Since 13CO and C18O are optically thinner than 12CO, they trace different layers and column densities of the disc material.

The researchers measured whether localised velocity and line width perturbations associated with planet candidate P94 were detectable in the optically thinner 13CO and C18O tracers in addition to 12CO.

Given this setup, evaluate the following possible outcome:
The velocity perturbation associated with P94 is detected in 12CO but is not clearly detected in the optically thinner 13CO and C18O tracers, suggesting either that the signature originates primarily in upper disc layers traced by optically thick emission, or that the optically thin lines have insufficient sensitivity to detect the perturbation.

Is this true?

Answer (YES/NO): NO